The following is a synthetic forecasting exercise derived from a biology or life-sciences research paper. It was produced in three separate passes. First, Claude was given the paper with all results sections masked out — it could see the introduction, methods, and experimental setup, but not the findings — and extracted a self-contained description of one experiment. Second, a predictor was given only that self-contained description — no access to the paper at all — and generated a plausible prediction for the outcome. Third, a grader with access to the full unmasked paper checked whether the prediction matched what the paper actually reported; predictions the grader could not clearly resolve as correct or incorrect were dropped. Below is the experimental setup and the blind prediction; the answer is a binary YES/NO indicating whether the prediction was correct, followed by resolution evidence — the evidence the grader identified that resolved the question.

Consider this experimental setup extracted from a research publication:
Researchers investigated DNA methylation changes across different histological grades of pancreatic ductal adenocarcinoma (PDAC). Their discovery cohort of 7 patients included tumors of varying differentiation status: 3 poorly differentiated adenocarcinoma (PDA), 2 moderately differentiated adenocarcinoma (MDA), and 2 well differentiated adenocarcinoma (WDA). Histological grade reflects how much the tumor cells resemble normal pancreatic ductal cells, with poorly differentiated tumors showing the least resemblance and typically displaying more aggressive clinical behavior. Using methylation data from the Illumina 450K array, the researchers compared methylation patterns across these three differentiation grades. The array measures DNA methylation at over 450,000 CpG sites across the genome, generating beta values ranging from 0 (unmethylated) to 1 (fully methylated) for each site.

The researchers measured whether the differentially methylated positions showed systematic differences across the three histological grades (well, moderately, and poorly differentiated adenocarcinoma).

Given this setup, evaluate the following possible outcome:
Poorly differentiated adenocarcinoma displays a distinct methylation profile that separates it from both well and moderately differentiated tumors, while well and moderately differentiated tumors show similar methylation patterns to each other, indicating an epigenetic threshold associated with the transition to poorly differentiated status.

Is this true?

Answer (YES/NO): NO